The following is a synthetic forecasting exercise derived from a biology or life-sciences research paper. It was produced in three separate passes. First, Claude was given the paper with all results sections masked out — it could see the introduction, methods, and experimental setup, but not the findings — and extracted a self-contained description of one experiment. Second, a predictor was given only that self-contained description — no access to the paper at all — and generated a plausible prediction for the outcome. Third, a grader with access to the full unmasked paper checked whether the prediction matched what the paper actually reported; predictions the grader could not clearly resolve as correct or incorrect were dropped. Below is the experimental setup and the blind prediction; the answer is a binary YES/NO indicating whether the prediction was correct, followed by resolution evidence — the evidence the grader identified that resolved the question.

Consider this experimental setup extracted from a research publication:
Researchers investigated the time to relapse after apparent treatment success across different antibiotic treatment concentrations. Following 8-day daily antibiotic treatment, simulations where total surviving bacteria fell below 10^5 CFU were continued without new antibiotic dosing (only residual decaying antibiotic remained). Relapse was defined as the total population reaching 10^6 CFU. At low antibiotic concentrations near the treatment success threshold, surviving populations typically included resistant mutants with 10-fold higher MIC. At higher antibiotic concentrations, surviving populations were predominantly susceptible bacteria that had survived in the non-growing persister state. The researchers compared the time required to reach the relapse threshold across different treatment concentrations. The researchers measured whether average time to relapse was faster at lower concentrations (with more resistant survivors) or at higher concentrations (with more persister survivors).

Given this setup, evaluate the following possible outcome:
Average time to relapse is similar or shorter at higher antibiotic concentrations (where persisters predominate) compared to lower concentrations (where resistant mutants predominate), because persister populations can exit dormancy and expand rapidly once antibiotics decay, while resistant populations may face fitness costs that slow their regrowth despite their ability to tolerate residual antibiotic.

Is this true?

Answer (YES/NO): NO